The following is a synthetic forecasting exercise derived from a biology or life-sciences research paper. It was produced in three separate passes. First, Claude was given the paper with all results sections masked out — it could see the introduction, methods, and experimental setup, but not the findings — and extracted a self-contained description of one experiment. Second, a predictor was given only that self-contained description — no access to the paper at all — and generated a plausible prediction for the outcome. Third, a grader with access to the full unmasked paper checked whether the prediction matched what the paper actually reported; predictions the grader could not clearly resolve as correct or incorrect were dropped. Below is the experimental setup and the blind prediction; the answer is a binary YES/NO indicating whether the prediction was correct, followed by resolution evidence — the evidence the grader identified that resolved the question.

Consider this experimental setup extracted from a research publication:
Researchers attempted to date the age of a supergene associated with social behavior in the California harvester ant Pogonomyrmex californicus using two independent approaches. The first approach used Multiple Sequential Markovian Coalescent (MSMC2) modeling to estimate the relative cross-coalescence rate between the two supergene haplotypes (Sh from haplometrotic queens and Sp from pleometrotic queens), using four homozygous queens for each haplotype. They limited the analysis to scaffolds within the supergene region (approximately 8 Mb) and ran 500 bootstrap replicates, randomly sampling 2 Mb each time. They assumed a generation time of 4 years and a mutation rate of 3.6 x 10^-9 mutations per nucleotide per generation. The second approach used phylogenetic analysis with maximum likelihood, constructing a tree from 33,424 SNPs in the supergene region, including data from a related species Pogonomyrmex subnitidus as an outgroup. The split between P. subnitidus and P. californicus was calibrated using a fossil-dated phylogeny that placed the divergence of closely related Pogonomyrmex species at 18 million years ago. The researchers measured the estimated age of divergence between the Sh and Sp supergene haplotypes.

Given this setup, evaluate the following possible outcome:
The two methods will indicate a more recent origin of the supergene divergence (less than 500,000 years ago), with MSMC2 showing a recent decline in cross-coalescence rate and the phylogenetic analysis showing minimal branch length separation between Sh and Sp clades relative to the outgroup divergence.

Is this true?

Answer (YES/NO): YES